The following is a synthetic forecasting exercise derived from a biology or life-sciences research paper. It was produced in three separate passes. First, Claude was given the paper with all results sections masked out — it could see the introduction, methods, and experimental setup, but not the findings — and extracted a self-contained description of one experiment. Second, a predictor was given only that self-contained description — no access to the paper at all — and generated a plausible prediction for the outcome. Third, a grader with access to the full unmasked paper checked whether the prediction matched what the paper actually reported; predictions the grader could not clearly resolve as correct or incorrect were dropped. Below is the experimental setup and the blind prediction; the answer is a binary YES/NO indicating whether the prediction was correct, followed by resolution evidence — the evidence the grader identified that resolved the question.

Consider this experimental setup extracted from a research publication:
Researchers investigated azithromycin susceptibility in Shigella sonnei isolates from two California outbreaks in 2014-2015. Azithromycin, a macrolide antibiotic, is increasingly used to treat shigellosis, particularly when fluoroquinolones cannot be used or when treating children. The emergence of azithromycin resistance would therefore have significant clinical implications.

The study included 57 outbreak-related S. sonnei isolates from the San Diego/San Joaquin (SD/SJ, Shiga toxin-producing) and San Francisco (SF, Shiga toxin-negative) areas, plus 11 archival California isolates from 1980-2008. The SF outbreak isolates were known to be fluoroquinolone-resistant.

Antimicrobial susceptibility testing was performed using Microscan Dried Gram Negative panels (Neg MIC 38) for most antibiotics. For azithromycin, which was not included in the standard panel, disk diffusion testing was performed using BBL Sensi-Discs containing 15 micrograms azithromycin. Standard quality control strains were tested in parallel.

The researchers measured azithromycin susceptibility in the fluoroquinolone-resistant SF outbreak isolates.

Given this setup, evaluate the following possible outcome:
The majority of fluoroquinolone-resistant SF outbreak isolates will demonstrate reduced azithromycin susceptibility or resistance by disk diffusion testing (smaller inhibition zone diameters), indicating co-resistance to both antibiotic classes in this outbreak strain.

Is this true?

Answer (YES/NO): NO